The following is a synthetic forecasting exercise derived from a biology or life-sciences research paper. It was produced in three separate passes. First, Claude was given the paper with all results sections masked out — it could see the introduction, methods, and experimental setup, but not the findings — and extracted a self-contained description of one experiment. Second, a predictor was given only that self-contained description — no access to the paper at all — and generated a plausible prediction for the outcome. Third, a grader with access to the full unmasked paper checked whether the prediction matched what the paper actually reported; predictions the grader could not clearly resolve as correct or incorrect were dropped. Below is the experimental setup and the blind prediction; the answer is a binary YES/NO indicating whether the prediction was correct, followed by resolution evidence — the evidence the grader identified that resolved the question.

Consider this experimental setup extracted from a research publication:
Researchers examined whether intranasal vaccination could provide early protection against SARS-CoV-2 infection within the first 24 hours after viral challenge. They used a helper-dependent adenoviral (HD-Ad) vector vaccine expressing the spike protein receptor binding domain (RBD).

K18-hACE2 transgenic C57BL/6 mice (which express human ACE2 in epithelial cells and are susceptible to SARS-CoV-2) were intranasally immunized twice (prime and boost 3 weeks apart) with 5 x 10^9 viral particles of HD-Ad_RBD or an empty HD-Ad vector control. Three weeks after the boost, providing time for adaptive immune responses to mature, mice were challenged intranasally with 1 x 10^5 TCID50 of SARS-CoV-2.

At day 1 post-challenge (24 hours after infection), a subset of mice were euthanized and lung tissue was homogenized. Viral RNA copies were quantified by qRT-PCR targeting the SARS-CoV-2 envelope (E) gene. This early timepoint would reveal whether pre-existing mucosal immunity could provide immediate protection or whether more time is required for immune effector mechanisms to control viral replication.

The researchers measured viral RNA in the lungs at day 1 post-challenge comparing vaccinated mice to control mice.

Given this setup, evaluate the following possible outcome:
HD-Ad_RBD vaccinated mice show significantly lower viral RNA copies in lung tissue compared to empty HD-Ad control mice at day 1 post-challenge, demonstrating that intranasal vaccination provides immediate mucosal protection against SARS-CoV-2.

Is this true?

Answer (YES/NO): YES